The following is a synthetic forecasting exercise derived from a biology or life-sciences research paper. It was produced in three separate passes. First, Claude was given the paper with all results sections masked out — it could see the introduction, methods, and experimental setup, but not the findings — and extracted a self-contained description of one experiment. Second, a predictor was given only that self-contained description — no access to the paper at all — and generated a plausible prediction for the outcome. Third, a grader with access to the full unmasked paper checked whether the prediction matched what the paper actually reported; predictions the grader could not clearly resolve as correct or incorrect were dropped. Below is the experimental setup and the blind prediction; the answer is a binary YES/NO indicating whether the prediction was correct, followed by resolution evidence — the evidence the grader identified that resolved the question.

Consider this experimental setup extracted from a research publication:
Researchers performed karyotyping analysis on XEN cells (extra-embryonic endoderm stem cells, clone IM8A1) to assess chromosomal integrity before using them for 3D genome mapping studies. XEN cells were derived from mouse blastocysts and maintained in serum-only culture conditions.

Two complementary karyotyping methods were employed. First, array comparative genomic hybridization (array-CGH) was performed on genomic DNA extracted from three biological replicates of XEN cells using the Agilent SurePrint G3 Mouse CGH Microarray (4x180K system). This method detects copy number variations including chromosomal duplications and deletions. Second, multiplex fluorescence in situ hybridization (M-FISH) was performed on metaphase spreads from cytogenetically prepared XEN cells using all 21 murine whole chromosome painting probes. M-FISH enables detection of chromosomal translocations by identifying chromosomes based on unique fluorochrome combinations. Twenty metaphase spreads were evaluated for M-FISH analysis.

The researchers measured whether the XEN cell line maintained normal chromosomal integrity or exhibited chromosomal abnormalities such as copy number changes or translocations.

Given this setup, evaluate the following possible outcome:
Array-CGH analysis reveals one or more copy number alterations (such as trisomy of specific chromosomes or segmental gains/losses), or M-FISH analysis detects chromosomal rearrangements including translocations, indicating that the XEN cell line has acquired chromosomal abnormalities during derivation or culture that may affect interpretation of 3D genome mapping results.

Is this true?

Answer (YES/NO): YES